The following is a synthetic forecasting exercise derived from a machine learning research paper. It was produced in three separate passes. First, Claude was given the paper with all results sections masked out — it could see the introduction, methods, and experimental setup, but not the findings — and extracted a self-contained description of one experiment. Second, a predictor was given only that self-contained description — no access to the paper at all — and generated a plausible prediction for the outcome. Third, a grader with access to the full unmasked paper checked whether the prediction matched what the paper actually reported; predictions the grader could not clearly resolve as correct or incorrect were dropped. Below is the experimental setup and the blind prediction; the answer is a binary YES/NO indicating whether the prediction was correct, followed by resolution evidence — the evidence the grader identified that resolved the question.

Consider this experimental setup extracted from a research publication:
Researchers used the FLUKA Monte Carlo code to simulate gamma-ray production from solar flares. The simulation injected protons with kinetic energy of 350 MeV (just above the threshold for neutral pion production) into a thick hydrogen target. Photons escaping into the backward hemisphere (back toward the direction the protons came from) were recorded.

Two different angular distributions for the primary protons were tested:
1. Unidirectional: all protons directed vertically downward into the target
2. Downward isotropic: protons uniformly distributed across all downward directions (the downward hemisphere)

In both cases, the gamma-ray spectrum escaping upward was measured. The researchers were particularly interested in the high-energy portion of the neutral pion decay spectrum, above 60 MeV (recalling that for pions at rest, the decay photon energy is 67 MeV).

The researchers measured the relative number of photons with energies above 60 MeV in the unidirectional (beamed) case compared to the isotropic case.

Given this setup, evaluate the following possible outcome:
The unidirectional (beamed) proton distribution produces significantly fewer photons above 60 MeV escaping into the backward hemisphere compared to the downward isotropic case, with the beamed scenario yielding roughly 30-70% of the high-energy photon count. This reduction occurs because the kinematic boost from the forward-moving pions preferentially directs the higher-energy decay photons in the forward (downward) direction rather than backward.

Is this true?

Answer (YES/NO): NO